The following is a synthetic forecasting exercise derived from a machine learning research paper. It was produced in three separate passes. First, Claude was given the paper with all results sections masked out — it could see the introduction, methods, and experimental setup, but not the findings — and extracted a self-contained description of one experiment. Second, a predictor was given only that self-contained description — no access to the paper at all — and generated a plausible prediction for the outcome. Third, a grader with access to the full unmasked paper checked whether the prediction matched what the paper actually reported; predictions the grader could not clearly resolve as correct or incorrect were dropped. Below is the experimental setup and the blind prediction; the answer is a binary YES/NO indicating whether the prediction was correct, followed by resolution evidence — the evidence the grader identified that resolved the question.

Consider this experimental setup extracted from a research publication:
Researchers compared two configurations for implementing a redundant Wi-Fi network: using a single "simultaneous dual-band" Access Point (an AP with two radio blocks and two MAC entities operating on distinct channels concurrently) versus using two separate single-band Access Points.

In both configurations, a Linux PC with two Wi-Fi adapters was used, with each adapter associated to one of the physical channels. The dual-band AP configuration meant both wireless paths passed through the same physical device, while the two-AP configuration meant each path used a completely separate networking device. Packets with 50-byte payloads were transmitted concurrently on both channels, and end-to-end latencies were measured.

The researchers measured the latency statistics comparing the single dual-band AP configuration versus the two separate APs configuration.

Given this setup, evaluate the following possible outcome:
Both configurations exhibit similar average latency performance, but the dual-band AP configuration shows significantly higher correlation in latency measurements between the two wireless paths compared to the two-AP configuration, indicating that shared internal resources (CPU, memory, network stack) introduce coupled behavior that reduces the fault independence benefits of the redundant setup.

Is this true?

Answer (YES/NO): YES